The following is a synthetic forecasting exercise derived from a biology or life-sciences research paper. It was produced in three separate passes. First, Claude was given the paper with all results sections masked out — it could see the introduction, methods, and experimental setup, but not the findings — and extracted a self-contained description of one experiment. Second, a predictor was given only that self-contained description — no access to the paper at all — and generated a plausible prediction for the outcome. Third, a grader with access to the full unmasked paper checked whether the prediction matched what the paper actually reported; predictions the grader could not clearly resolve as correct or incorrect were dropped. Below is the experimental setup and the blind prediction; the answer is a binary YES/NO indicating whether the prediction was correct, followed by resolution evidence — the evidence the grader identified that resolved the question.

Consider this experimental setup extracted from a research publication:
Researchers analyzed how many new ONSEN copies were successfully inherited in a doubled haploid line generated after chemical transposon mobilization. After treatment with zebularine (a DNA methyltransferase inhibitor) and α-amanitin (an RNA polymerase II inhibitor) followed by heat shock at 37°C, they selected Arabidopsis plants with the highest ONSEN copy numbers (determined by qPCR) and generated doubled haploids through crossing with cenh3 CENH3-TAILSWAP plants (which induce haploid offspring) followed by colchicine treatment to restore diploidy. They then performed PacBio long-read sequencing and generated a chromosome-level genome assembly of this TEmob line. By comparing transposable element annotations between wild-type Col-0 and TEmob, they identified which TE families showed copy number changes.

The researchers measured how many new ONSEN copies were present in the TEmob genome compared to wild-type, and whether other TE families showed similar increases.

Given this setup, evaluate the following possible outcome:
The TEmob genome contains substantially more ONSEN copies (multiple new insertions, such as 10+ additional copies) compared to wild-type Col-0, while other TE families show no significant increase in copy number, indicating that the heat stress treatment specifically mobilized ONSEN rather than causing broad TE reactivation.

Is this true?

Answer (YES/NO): YES